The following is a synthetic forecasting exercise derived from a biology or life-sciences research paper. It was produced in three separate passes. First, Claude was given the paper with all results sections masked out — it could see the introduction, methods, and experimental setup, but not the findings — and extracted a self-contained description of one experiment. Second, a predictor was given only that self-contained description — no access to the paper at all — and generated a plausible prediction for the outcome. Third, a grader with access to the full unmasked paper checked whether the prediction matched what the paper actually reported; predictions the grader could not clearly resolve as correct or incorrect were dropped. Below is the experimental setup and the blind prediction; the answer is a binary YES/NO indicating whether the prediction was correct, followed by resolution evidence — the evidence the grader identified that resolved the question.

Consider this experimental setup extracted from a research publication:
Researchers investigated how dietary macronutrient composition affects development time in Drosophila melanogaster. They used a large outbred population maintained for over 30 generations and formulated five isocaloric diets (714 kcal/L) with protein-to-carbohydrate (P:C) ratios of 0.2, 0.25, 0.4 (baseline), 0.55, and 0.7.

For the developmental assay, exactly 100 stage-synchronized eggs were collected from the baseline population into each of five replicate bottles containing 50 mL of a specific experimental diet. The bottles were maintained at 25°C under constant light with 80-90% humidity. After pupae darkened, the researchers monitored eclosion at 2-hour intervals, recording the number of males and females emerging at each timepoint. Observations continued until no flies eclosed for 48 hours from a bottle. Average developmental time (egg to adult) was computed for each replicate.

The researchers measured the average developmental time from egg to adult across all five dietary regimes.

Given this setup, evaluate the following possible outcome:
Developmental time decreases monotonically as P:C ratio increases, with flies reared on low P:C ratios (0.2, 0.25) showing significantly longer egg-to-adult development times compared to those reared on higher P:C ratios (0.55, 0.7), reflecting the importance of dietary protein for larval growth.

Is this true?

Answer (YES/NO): YES